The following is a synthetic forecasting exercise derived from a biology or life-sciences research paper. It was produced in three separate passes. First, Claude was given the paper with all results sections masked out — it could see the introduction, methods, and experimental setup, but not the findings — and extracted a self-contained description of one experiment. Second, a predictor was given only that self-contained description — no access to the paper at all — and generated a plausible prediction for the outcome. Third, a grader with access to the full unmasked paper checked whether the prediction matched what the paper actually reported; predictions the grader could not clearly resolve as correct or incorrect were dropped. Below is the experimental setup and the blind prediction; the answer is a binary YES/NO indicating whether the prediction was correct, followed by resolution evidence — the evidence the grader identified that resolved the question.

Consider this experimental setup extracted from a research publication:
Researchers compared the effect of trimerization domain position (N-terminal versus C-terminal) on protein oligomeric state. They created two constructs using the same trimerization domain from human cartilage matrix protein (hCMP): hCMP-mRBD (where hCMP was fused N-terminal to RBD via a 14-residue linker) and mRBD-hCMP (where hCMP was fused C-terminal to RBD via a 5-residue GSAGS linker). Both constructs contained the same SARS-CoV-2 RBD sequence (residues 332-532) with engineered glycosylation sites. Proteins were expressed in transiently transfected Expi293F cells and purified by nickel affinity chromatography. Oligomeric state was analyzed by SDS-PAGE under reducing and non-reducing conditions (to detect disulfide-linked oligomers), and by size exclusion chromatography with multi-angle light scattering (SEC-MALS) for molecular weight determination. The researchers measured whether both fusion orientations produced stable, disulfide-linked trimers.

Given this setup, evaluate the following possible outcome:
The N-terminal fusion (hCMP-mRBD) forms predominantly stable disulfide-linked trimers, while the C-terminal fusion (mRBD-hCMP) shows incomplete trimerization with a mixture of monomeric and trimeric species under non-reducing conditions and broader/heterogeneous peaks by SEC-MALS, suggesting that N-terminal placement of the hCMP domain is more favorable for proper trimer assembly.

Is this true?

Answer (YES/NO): NO